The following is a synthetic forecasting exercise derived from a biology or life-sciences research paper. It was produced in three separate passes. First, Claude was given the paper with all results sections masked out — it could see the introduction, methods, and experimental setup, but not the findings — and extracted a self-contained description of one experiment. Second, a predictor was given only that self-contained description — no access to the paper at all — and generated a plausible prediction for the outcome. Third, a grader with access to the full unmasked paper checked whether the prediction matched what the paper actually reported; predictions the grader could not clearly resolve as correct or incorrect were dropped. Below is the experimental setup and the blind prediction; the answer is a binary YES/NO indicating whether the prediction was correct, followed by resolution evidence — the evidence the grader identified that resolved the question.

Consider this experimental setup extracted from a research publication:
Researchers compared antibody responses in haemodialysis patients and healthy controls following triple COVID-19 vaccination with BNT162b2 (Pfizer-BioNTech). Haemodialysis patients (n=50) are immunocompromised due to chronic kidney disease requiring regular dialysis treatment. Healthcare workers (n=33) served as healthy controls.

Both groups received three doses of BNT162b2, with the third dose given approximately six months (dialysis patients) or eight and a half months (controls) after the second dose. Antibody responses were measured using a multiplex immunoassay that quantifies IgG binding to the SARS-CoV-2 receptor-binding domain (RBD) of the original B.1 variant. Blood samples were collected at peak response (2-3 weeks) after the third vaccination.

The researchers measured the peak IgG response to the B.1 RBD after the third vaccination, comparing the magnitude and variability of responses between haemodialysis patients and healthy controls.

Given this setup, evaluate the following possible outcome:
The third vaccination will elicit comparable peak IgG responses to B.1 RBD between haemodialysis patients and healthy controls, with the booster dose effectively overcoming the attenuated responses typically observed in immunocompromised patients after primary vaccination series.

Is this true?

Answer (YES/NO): NO